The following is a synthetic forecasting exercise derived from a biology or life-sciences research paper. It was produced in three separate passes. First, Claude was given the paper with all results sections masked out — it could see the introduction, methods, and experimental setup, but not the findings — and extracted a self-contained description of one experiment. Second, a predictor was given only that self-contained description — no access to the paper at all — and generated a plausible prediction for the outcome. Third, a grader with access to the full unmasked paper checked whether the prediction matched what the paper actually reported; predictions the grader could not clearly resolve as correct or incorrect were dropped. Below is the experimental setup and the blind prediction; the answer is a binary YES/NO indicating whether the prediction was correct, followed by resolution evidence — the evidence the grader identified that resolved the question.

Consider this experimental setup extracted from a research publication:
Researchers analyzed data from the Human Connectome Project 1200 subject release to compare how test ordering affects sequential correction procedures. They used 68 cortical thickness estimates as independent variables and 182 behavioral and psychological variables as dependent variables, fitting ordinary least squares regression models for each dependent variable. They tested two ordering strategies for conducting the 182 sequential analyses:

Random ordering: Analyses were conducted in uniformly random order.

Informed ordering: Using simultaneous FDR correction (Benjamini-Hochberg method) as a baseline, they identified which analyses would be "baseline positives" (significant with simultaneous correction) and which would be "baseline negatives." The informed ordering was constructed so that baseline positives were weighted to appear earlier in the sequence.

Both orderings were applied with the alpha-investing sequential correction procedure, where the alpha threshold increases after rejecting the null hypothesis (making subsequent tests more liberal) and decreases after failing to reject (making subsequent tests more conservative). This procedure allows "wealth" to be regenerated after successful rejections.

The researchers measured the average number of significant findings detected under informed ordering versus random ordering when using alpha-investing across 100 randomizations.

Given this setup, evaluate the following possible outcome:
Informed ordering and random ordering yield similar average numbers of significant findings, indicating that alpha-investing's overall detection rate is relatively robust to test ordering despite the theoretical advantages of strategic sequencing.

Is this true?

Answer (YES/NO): NO